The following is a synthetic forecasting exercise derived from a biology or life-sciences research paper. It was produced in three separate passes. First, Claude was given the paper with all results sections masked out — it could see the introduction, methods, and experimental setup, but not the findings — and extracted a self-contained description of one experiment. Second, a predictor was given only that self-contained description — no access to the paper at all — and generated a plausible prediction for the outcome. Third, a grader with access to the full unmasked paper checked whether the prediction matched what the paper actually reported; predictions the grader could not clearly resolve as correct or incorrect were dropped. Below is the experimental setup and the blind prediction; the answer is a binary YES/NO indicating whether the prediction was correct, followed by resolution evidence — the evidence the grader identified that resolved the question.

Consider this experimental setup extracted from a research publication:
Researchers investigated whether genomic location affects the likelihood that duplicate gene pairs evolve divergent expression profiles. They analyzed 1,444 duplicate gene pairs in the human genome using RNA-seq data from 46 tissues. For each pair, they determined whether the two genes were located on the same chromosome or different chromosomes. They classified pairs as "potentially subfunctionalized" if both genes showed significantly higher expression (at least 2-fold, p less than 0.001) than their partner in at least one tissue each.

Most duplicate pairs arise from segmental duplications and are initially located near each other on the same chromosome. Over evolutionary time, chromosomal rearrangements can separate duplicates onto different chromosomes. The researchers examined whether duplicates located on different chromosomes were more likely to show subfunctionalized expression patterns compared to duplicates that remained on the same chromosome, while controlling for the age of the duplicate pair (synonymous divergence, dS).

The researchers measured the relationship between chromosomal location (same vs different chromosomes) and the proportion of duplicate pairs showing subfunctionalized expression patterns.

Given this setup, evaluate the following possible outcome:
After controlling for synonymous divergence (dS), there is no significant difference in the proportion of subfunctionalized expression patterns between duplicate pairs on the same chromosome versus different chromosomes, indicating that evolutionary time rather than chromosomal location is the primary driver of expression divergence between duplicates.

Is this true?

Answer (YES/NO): NO